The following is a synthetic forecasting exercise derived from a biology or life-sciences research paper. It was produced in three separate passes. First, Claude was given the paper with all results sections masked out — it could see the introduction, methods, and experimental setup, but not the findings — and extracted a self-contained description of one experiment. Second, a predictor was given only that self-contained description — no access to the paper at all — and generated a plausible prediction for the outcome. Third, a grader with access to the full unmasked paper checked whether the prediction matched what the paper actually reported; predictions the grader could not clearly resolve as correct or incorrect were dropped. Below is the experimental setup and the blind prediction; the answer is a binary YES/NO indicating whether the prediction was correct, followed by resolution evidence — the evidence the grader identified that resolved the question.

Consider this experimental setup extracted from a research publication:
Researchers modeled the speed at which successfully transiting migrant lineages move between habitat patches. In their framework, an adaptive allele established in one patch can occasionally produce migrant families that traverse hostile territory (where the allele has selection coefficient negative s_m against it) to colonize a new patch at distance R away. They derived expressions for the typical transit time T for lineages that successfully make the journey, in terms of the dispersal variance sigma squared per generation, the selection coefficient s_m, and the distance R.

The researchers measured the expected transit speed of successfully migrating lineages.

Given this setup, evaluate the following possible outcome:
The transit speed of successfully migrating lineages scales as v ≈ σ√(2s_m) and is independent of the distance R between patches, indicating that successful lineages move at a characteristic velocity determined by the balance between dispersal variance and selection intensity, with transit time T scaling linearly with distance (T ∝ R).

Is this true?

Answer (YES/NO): YES